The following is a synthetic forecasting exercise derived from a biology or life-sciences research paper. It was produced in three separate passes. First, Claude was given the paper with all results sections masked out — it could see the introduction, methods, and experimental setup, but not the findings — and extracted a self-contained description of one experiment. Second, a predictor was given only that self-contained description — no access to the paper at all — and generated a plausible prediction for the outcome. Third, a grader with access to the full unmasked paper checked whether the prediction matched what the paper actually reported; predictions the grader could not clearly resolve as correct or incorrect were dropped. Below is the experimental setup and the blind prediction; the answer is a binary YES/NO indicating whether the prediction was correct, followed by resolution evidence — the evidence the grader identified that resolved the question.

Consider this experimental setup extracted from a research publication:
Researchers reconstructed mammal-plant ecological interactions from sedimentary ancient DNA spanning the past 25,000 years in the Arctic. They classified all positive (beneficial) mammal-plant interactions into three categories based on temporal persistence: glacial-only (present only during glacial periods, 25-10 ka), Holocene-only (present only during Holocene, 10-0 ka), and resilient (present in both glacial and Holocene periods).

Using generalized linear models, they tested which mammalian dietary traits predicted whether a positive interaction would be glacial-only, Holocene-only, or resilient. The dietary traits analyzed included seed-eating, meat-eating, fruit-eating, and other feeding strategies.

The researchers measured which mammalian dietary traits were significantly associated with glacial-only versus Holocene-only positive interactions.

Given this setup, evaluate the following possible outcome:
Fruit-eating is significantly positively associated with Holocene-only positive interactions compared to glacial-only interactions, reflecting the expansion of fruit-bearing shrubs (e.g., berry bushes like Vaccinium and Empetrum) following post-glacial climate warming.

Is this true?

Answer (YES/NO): YES